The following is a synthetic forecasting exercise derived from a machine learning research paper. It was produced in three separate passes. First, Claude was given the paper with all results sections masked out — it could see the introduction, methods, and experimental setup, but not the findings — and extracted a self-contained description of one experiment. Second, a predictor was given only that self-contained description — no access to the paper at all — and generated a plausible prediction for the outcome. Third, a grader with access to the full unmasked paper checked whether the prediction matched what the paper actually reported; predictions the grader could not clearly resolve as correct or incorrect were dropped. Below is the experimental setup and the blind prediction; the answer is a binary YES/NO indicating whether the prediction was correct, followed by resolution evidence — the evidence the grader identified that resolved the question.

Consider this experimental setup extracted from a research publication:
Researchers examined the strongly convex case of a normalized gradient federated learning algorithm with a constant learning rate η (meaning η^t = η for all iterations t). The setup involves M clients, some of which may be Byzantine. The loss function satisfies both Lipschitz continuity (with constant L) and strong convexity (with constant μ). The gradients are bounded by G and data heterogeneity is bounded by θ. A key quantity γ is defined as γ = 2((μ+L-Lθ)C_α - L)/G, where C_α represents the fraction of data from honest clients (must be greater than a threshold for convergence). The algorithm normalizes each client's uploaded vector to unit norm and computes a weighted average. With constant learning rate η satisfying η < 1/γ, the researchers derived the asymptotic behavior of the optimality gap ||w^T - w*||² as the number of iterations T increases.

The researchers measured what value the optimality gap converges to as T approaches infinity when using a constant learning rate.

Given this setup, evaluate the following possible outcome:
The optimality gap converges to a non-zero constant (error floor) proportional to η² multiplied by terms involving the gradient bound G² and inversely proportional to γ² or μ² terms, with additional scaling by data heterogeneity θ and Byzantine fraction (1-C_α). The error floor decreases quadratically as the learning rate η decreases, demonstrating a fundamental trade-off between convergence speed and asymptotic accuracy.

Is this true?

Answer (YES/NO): NO